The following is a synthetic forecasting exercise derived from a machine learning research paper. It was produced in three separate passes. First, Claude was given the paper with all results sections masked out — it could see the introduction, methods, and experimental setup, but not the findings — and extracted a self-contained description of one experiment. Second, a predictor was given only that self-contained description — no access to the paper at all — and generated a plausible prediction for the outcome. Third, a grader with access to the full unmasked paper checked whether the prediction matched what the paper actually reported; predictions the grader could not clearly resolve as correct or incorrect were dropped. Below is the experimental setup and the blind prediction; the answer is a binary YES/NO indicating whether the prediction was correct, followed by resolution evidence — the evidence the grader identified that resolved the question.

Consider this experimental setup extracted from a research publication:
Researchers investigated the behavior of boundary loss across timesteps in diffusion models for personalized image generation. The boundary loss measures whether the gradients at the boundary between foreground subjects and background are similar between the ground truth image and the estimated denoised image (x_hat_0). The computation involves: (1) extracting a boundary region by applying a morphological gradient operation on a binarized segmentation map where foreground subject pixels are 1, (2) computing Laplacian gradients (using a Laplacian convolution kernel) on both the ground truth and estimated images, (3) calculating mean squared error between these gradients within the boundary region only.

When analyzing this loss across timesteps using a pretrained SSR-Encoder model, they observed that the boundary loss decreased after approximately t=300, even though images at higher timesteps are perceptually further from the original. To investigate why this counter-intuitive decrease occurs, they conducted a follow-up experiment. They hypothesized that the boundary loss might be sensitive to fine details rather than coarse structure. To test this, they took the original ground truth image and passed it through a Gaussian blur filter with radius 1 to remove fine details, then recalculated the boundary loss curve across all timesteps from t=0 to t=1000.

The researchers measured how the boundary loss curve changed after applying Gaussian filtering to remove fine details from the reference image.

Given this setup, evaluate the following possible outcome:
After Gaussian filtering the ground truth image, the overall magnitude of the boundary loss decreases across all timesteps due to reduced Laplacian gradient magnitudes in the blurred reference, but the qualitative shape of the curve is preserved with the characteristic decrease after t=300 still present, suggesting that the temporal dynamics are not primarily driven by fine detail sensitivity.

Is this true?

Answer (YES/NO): NO